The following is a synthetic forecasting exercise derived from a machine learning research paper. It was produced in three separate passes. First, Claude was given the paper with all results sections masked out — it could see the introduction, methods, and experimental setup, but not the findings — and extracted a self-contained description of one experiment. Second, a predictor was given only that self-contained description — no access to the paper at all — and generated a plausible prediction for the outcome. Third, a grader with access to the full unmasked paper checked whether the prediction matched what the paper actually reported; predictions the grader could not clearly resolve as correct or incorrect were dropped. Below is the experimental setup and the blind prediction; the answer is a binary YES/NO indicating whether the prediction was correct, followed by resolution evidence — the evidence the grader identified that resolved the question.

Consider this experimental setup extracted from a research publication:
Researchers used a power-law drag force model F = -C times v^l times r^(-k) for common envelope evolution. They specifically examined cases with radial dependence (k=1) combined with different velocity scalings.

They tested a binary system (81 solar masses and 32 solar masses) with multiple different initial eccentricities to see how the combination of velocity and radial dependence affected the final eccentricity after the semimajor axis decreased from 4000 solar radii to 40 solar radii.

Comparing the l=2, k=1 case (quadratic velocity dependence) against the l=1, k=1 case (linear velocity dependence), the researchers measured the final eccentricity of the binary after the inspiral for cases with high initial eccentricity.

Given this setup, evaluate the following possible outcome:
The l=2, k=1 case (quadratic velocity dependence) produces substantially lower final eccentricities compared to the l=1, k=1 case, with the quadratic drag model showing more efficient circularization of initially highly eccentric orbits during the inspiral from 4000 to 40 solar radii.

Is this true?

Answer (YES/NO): YES